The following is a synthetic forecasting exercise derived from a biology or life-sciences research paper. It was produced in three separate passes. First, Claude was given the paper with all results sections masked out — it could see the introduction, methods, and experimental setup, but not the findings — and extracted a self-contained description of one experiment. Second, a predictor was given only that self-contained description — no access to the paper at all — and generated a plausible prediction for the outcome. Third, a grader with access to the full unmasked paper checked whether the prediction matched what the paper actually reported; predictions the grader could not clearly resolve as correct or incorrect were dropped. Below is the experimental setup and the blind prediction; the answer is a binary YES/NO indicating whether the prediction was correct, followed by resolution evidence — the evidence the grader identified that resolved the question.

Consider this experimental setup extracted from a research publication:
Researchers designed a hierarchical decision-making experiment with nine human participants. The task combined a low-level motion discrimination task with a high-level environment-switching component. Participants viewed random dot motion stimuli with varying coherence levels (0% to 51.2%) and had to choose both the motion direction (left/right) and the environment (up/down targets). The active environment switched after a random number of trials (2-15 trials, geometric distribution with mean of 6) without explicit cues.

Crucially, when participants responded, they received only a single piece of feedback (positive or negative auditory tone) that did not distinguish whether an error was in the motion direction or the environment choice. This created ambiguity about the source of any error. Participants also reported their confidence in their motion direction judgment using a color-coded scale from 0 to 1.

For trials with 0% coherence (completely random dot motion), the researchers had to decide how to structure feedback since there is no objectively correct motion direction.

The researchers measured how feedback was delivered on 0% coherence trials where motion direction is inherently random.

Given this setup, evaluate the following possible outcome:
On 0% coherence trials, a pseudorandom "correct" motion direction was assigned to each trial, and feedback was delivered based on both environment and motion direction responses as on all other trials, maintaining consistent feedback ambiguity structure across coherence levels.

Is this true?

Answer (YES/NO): NO